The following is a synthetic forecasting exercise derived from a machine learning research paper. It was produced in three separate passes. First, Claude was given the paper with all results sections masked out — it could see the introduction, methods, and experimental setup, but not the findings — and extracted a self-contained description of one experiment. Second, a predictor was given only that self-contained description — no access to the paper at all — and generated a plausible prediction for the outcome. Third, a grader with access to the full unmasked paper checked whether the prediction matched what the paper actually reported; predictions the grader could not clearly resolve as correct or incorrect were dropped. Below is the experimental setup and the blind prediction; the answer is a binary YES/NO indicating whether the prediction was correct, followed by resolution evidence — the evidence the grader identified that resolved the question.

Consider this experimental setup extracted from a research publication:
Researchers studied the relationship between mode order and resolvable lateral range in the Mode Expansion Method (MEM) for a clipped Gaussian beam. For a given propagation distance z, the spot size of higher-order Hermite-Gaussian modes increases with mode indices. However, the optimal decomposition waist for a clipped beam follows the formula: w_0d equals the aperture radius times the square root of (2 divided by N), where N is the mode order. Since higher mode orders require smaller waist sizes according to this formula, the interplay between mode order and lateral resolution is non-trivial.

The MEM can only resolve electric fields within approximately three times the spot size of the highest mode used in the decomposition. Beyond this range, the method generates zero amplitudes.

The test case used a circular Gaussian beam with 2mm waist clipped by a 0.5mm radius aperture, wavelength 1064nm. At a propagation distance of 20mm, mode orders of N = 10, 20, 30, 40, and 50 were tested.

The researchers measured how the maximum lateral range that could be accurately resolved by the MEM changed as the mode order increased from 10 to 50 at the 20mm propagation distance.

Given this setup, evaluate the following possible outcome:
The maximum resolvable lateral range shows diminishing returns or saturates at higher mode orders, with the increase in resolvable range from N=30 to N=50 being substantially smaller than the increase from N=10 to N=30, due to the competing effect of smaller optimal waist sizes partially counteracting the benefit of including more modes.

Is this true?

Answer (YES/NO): NO